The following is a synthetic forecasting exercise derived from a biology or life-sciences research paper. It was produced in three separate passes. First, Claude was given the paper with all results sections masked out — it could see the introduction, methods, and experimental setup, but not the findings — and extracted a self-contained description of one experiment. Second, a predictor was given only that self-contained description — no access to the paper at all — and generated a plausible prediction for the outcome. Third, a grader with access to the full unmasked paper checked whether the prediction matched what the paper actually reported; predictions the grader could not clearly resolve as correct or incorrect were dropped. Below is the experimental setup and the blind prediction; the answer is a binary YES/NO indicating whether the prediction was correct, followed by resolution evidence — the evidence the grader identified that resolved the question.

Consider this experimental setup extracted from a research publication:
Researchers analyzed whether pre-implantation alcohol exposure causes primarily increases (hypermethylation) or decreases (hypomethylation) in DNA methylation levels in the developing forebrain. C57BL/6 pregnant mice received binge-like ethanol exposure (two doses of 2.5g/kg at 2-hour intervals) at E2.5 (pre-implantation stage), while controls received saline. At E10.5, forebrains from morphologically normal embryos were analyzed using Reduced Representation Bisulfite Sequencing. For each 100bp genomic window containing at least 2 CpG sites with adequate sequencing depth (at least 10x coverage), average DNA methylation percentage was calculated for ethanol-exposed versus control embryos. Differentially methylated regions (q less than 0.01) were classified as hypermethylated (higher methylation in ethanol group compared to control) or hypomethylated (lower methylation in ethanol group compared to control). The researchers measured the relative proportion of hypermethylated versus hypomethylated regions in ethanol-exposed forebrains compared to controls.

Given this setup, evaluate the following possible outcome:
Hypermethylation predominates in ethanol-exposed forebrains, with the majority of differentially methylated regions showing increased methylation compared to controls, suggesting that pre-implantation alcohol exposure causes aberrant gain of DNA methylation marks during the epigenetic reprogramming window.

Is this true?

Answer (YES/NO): NO